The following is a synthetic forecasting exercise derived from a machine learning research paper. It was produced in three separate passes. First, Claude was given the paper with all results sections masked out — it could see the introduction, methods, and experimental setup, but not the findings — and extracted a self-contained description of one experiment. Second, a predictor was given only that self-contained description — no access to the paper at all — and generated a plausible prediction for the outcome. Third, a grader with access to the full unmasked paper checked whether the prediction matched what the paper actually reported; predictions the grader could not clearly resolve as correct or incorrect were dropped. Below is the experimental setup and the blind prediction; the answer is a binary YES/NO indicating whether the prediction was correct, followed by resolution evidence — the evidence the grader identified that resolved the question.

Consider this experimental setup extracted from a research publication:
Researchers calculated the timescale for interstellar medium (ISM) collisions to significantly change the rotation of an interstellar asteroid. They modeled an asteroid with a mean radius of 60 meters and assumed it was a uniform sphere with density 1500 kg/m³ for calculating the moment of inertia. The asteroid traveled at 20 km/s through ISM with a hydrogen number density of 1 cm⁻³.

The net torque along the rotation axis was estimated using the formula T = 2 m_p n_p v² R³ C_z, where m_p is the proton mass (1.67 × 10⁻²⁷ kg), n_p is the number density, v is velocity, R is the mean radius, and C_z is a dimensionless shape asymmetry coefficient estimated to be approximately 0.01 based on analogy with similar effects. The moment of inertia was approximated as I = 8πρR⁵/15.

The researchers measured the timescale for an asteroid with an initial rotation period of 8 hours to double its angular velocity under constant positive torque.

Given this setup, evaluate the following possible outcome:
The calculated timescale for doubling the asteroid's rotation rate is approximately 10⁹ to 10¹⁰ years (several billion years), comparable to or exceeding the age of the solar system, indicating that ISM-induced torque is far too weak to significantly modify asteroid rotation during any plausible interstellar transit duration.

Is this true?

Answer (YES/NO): NO